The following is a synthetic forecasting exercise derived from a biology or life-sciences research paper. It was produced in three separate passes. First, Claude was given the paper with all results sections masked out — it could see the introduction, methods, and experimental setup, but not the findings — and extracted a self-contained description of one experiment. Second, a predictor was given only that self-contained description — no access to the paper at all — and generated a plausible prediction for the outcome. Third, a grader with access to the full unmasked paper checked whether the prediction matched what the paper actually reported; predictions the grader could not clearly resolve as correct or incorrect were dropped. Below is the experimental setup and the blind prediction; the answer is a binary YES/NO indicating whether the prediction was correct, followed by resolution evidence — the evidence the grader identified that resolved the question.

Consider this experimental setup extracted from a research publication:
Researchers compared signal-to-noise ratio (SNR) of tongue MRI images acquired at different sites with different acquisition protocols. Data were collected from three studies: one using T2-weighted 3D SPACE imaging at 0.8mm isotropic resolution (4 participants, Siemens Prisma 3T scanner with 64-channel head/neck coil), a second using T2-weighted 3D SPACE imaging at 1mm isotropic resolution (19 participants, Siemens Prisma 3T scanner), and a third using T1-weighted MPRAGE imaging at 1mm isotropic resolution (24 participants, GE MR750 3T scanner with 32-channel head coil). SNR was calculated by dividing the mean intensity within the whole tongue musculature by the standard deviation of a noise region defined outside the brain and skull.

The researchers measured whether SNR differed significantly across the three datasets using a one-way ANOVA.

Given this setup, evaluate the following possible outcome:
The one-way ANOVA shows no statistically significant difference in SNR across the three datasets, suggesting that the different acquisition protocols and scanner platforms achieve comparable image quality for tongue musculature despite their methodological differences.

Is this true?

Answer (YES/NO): NO